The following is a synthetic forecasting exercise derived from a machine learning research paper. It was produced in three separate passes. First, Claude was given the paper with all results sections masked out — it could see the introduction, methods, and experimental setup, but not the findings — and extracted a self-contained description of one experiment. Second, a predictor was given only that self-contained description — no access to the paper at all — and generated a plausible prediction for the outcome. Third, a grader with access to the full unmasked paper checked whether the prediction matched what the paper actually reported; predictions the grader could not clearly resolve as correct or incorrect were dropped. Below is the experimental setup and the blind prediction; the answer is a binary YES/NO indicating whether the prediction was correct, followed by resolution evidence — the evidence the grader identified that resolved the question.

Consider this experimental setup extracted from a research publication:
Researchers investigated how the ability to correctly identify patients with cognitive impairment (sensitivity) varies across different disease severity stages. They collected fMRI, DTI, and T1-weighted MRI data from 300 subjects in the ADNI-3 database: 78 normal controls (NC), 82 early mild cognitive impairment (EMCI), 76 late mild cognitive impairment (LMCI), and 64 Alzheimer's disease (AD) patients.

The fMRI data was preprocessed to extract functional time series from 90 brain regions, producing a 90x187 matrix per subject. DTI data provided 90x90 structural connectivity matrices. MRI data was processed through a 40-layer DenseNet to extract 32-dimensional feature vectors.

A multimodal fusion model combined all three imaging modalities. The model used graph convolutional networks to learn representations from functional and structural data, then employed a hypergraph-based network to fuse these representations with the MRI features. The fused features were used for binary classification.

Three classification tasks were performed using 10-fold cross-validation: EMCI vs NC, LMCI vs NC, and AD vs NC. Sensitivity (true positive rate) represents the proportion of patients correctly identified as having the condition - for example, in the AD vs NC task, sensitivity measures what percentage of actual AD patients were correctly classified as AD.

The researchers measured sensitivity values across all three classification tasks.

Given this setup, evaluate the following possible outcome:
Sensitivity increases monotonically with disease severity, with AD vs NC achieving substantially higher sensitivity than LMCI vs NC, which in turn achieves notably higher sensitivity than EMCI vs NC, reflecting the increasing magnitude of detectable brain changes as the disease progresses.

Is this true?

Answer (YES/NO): NO